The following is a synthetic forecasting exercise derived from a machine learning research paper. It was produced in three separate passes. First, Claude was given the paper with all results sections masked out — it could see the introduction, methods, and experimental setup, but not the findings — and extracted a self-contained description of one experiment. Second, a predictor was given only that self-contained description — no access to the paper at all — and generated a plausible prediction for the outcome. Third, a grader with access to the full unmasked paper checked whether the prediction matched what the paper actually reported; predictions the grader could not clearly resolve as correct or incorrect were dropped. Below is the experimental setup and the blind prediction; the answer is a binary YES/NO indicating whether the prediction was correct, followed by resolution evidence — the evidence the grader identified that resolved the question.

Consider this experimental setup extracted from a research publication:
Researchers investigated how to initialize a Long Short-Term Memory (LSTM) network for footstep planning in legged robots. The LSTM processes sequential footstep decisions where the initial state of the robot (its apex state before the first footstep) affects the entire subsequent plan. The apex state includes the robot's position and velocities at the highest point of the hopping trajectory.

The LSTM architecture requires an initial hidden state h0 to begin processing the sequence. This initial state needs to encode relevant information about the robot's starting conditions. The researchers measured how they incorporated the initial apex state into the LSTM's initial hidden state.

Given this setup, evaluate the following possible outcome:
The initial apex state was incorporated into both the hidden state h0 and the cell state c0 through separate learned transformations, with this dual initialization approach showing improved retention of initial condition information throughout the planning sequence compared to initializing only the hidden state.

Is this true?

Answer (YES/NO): NO